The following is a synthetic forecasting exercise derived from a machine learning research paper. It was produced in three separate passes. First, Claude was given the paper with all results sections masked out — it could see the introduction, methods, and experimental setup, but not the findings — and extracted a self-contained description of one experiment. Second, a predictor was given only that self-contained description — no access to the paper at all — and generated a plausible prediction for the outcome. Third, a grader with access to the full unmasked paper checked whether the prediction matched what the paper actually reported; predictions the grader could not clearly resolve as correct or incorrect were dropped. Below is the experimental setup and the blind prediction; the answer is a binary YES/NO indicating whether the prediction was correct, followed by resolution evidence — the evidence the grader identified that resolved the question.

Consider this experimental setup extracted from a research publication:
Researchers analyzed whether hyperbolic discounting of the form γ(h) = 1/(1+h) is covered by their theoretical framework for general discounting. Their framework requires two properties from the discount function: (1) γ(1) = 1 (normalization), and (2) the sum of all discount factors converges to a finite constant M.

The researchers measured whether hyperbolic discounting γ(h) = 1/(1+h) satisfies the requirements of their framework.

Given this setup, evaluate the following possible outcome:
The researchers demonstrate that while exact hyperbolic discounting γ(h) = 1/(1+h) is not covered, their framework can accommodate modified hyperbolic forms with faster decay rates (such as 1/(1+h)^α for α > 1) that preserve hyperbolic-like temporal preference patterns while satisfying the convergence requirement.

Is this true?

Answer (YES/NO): NO